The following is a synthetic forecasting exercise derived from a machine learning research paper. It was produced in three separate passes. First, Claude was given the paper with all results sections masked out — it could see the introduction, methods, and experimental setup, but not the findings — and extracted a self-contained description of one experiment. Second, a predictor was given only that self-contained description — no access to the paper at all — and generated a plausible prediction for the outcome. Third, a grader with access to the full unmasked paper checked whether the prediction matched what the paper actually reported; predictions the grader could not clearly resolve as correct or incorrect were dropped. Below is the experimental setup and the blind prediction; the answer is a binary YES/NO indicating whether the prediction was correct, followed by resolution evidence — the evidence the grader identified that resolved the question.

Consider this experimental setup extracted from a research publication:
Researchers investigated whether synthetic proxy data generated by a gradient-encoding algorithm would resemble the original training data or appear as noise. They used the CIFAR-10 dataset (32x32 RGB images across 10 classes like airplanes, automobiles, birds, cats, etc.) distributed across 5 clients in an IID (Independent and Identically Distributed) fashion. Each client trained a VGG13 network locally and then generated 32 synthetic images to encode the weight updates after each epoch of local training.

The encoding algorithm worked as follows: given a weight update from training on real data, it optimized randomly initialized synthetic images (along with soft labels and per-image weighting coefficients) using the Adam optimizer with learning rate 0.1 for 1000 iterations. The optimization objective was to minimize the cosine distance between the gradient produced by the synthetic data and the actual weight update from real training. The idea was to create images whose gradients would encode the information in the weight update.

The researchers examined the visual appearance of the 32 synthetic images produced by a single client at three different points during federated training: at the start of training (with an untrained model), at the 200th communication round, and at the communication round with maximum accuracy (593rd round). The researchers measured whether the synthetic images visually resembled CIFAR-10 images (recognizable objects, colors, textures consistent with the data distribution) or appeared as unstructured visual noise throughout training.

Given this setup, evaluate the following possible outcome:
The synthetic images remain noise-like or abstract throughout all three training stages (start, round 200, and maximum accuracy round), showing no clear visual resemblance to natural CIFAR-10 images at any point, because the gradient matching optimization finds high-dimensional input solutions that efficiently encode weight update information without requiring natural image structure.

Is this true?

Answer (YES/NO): YES